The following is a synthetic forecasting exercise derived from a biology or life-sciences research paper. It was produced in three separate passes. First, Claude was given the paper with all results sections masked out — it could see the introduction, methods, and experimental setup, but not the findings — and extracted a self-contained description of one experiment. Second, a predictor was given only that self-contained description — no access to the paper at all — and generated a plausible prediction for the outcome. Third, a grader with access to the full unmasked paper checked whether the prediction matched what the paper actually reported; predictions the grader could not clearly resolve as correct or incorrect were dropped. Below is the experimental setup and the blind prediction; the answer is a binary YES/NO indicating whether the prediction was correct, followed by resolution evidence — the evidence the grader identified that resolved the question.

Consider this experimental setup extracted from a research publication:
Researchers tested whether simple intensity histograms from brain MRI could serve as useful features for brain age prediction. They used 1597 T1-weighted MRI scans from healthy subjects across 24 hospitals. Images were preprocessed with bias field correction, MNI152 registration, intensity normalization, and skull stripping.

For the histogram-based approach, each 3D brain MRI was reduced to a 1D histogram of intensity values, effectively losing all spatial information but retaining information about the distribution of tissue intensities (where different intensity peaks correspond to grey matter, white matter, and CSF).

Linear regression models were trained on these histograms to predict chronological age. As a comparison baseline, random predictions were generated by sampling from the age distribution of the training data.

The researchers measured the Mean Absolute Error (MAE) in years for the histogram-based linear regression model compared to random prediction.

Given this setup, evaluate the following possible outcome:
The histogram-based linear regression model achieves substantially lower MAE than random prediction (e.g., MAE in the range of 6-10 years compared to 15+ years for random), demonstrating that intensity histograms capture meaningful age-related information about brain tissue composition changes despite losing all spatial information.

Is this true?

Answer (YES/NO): NO